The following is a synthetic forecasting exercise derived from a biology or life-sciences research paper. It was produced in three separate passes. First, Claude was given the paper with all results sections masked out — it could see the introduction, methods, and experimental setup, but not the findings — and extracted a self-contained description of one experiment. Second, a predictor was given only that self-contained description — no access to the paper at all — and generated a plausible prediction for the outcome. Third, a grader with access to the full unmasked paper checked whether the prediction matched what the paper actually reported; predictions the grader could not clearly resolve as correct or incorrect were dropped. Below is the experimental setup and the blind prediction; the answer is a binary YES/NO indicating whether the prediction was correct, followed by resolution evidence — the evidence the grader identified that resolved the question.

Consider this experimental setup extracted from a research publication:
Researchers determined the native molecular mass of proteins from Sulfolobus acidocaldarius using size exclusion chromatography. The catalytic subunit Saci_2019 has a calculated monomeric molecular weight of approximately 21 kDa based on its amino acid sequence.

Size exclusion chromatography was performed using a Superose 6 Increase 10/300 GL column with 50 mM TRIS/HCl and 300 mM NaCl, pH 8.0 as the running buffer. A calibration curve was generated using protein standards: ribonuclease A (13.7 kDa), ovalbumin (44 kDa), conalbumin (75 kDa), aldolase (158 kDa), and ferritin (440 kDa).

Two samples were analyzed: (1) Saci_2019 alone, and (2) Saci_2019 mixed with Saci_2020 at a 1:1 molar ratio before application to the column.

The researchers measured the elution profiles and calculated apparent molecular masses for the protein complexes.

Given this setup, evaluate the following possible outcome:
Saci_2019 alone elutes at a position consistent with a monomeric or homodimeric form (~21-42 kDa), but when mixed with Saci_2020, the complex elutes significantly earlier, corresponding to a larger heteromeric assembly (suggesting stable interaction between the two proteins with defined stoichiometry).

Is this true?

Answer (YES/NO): NO